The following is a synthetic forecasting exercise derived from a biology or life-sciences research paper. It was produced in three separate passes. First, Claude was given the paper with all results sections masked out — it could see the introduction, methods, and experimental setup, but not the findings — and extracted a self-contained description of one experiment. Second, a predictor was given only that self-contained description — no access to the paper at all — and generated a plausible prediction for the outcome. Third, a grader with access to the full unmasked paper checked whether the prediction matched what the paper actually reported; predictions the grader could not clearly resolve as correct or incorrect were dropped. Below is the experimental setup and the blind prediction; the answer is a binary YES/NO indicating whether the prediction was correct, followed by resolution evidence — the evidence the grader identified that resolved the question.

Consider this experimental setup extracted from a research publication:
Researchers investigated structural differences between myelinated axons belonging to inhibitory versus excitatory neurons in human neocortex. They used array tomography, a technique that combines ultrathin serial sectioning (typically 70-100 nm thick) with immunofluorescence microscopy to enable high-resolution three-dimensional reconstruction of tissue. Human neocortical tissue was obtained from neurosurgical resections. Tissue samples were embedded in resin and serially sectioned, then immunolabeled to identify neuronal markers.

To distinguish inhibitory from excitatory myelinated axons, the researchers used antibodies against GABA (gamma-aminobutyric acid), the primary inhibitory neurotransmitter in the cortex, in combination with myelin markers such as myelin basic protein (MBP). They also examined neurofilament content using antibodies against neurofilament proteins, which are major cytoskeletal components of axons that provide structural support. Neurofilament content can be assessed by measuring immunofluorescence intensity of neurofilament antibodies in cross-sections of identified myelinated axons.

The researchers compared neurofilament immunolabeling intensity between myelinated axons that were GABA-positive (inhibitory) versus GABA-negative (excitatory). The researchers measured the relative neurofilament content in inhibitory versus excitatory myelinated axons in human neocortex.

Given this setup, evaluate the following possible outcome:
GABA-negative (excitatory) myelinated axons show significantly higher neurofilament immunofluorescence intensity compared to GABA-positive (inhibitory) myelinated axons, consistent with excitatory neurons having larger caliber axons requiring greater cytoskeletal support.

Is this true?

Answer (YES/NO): NO